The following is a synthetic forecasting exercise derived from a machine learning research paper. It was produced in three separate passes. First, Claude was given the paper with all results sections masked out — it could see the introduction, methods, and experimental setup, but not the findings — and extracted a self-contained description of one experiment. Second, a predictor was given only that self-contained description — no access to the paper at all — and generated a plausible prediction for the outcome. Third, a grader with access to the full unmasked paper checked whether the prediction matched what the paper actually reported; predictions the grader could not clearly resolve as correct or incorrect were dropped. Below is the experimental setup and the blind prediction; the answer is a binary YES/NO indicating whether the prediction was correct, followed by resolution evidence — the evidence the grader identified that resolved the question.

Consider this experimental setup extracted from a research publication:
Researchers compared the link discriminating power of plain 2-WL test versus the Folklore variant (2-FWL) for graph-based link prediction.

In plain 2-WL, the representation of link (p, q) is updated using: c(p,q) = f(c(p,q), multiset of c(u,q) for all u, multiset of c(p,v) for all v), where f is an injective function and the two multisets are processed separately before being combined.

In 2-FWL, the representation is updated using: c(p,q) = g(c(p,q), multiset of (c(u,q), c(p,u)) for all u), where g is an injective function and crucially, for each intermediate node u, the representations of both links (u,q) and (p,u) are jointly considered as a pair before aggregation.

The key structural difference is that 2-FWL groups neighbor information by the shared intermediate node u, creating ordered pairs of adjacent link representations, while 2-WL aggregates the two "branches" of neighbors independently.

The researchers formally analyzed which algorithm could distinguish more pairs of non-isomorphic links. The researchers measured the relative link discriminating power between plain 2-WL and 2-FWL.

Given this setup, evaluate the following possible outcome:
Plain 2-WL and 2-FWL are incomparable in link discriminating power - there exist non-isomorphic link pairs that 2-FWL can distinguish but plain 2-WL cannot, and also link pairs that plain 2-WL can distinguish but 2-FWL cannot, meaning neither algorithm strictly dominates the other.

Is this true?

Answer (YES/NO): NO